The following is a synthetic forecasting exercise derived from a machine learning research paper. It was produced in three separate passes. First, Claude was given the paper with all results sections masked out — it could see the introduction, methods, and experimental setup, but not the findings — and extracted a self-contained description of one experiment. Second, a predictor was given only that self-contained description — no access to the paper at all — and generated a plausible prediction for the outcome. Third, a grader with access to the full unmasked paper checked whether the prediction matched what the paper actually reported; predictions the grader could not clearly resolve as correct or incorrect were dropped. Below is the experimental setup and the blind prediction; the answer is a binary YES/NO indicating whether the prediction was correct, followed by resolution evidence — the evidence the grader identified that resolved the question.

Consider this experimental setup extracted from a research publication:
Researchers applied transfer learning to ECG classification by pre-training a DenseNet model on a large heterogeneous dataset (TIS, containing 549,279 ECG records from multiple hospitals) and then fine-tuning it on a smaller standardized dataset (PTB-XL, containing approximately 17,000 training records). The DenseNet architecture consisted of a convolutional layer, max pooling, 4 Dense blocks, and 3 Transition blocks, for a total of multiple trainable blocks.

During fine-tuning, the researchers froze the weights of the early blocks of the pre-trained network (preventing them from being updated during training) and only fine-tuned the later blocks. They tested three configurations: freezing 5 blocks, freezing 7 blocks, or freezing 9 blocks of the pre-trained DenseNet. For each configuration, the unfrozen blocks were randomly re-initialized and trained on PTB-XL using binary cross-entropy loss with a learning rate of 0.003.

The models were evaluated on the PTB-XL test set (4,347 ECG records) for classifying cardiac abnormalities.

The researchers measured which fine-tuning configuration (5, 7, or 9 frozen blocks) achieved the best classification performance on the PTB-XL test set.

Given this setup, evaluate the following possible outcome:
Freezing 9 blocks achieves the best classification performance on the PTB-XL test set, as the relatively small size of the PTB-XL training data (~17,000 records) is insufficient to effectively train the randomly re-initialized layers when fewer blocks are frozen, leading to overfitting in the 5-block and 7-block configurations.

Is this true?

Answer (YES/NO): NO